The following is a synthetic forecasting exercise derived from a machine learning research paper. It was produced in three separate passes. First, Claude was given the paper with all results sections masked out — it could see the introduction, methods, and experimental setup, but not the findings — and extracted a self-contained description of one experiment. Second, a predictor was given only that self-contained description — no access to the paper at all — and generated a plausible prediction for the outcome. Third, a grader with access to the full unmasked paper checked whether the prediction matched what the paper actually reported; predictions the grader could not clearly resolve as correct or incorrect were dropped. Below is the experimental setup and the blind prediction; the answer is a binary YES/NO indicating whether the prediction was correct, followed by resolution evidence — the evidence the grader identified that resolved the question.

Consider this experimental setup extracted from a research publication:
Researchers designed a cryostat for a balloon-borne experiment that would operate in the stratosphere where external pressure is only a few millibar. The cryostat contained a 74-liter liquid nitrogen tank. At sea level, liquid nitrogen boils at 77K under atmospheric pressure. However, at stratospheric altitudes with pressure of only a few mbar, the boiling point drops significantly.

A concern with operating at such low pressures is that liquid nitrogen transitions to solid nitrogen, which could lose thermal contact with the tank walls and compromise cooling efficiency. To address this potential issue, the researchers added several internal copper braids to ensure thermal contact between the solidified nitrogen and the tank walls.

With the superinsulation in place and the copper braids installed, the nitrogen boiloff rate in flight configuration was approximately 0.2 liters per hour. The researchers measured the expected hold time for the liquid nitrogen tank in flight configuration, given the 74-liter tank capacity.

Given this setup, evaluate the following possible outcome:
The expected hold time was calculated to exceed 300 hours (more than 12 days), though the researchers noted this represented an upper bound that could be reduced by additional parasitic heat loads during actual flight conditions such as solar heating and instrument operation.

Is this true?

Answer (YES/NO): NO